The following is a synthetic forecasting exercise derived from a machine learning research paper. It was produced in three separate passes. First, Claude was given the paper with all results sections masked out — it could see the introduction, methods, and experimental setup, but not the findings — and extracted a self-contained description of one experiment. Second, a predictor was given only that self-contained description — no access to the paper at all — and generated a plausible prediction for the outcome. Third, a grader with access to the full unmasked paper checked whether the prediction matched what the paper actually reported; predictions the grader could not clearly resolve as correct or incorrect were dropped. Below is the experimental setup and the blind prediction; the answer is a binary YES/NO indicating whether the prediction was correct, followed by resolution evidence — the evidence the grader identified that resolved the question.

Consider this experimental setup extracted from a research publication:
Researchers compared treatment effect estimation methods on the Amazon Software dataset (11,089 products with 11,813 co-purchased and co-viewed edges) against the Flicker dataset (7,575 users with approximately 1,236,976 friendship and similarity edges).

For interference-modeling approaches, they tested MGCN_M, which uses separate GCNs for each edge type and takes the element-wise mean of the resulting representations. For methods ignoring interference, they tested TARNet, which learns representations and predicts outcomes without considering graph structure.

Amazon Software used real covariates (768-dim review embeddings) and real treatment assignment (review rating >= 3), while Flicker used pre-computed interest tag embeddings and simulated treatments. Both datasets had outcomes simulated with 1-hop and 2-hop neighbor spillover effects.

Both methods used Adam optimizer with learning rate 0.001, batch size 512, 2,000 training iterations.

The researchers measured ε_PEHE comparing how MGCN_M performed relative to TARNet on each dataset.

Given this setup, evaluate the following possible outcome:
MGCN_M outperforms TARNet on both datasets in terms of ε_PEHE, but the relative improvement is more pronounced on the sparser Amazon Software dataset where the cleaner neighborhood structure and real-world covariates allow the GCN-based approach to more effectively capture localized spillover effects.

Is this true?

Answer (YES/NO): NO